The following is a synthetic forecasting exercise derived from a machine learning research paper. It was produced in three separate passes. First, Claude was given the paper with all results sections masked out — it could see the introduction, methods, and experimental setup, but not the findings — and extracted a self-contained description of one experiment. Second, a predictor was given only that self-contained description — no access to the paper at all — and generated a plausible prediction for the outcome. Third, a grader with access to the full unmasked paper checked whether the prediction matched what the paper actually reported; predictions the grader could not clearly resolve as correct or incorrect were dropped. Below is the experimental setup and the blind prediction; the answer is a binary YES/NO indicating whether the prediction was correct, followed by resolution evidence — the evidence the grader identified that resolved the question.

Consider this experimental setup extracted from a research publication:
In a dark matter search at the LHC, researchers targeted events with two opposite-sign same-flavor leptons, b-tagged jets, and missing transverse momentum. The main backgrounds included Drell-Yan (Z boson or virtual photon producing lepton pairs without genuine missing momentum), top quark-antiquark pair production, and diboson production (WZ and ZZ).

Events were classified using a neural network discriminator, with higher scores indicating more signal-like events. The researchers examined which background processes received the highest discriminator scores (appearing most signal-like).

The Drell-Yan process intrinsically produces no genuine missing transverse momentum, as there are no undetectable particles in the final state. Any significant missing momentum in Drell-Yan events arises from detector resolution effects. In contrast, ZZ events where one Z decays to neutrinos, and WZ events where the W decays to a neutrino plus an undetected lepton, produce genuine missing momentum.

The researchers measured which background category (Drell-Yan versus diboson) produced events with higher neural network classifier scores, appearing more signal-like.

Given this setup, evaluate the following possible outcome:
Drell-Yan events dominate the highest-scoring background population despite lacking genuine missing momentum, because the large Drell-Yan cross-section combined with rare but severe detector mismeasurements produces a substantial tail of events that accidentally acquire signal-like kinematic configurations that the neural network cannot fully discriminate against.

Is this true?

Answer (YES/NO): NO